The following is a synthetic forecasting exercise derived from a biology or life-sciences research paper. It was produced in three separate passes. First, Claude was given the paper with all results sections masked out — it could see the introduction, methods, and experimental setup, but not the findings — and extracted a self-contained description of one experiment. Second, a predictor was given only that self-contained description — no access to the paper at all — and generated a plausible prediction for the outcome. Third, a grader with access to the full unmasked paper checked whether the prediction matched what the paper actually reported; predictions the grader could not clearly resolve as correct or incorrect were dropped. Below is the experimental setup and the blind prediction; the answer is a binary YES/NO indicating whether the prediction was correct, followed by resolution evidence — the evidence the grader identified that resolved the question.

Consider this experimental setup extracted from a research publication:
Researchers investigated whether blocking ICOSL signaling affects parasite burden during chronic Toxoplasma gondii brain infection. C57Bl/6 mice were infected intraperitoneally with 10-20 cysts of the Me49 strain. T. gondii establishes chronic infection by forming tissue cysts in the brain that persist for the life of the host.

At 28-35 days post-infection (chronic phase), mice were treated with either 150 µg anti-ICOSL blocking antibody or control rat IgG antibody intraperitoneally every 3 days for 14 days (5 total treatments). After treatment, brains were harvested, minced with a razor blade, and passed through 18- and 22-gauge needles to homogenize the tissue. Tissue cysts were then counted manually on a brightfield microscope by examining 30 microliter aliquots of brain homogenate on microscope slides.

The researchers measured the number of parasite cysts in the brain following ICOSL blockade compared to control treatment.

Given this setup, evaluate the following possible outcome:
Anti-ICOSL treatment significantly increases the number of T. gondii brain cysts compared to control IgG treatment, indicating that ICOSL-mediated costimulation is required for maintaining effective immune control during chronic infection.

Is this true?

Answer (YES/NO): NO